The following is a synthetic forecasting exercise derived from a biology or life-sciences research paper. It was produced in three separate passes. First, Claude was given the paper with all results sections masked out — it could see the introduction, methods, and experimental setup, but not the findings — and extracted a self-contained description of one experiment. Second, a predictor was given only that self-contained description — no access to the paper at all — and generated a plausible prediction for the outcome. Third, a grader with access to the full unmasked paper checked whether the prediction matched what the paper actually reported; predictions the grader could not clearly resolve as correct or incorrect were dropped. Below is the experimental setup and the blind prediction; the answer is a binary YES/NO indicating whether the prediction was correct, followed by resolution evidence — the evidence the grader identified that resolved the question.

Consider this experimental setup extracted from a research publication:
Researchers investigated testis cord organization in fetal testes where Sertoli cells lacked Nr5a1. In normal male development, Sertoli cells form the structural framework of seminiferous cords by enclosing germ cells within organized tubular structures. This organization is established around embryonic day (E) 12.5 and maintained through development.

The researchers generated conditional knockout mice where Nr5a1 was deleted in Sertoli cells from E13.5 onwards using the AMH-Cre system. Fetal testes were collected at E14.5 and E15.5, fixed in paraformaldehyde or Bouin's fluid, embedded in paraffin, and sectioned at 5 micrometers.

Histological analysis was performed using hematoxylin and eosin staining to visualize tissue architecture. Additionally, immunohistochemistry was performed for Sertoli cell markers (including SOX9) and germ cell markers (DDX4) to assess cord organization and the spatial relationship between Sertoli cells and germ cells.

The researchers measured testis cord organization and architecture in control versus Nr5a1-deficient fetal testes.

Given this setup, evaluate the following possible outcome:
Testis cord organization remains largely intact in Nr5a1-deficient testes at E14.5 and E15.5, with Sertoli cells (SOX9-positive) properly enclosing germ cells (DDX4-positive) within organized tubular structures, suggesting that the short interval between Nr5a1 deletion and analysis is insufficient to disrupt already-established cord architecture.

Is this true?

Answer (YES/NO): NO